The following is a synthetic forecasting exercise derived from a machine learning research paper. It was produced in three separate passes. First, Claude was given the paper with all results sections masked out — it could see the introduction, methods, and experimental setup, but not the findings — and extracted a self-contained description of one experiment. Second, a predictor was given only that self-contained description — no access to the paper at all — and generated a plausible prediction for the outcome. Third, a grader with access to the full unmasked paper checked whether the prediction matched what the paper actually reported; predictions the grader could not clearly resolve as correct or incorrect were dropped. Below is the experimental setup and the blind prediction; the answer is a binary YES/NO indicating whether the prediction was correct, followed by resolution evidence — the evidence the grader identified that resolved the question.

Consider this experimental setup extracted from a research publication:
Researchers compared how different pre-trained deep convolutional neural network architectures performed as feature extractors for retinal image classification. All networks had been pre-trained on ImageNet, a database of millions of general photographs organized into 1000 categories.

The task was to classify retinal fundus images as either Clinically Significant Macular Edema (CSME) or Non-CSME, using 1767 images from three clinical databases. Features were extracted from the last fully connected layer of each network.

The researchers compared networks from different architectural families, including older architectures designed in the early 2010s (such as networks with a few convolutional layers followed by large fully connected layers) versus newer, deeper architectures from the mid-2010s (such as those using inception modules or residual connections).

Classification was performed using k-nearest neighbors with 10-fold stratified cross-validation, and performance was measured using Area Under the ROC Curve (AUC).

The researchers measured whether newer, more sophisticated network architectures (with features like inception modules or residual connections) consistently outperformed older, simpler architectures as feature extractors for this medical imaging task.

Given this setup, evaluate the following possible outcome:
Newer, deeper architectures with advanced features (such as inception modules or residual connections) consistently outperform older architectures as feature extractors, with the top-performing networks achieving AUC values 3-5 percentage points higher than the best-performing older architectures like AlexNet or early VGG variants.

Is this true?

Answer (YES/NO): NO